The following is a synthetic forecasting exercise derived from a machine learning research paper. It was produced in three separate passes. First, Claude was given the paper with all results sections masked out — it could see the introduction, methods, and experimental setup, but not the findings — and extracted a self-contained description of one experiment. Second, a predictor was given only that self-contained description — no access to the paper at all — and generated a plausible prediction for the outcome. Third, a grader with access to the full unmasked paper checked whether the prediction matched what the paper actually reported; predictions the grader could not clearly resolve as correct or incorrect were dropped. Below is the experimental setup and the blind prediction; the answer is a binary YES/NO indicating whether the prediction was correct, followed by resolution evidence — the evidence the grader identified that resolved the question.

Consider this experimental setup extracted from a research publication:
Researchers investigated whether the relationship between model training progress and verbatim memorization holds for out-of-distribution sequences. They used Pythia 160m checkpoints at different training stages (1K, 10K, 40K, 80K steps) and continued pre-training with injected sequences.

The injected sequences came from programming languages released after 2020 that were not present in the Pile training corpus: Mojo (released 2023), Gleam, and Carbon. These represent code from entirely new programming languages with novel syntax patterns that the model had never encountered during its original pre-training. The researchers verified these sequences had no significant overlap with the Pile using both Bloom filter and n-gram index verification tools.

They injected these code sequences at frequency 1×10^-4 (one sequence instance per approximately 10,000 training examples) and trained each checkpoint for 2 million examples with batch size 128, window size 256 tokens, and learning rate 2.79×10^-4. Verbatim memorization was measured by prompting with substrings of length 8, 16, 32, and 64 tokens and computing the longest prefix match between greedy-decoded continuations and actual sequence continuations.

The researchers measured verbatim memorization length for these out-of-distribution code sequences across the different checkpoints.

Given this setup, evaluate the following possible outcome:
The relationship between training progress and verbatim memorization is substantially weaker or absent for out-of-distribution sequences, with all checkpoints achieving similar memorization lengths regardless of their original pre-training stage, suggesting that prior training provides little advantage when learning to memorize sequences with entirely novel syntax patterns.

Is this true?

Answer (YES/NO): NO